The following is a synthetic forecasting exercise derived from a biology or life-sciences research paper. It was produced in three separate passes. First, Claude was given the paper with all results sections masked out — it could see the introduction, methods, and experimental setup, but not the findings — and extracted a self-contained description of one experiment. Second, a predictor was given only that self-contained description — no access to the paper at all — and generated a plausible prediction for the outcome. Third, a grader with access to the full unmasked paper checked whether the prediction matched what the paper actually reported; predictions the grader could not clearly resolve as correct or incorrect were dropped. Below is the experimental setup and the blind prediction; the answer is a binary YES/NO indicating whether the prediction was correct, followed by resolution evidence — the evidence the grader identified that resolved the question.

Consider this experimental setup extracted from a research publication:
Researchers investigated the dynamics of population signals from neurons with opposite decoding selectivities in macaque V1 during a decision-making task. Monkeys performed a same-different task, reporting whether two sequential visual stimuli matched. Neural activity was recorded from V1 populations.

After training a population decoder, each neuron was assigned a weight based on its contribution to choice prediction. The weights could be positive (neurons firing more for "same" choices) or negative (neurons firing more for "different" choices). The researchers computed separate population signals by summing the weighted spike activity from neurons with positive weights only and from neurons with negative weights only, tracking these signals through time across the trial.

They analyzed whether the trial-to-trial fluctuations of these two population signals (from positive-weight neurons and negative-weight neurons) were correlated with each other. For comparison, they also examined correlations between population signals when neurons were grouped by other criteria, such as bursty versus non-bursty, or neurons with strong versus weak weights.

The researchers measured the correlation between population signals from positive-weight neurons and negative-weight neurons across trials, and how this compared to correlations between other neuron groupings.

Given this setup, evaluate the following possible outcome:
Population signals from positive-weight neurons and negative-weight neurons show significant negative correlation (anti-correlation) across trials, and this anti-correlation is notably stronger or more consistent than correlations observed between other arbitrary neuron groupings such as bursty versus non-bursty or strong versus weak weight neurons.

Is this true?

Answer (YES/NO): YES